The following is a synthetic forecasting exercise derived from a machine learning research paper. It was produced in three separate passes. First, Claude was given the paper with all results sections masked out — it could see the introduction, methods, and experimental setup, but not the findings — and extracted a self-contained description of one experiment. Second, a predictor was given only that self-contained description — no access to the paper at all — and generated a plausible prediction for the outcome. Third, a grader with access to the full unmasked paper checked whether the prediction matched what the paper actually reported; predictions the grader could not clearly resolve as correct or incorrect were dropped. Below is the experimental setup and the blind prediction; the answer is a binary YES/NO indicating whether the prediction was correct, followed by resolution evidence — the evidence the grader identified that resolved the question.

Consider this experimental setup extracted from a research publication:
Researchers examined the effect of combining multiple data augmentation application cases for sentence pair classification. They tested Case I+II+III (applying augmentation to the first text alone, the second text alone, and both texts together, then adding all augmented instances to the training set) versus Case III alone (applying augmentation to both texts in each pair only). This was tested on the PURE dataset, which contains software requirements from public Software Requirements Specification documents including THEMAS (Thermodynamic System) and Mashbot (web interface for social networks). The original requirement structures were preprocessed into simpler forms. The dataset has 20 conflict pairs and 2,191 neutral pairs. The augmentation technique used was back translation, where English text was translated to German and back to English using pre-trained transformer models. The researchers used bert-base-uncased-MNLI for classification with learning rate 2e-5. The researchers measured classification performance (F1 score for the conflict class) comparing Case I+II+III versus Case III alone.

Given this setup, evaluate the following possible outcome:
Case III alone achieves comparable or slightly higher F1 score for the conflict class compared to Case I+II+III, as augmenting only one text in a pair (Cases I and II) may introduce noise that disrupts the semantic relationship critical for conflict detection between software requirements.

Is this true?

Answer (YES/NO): NO